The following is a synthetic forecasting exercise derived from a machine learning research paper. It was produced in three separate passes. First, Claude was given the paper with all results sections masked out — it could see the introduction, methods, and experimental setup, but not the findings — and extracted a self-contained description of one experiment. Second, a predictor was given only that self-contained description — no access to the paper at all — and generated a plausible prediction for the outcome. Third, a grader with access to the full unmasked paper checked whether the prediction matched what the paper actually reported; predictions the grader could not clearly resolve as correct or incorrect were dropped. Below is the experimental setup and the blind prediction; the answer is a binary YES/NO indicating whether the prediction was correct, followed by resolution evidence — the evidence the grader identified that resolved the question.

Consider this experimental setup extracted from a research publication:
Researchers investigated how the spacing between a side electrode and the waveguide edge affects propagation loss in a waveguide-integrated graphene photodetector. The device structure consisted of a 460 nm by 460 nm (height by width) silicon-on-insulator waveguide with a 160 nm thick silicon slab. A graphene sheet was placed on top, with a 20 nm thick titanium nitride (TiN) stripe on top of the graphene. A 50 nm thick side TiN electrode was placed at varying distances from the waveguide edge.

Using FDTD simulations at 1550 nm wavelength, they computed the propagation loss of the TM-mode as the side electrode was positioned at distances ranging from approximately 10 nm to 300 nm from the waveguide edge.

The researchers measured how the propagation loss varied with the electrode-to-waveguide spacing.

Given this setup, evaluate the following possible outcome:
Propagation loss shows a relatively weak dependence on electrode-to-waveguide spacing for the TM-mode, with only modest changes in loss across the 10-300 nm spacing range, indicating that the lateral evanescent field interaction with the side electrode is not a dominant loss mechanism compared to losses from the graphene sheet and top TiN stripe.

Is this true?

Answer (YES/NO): NO